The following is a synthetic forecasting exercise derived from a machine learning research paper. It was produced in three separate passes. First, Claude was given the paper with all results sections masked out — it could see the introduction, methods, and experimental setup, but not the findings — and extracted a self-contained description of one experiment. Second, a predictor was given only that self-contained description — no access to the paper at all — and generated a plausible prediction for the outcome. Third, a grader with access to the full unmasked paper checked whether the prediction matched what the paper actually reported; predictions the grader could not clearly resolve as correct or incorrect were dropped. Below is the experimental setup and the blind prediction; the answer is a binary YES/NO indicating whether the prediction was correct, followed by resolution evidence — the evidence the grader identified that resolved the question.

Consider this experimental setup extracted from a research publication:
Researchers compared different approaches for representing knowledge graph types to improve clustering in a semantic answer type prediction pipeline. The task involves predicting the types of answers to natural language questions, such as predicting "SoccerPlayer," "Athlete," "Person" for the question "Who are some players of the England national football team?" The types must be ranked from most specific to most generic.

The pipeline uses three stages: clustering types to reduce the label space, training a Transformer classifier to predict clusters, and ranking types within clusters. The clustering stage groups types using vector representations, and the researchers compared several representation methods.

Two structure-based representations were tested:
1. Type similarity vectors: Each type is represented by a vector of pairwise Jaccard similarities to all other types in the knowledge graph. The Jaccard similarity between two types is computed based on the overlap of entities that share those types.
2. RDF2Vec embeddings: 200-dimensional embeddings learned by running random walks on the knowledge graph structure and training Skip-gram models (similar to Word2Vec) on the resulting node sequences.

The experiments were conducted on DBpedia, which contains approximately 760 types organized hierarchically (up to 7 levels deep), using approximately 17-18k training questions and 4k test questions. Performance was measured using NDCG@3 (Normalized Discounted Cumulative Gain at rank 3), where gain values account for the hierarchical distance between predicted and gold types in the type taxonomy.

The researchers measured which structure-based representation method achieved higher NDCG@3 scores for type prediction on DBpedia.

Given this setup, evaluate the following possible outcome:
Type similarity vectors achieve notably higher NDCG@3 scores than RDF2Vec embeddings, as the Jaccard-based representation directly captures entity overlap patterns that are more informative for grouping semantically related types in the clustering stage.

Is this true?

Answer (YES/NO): NO